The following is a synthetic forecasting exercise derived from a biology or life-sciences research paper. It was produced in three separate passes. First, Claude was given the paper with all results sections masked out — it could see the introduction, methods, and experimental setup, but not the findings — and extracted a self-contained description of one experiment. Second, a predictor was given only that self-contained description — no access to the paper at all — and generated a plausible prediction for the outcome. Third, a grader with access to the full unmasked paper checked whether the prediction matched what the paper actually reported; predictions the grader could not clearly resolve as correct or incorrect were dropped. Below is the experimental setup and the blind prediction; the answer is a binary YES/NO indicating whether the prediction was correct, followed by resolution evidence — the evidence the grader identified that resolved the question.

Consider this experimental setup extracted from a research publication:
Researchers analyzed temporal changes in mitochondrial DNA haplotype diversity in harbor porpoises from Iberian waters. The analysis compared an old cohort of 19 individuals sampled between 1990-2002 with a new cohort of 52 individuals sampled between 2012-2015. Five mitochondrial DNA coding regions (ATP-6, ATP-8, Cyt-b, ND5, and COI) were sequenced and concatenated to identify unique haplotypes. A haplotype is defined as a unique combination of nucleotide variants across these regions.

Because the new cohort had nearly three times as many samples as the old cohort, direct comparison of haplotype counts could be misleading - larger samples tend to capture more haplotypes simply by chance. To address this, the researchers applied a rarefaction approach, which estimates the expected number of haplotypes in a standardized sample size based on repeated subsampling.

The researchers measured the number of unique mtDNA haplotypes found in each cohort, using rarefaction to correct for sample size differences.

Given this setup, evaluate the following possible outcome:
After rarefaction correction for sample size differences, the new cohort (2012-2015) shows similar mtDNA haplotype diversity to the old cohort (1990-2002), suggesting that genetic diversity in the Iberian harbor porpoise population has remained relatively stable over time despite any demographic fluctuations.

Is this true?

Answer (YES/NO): NO